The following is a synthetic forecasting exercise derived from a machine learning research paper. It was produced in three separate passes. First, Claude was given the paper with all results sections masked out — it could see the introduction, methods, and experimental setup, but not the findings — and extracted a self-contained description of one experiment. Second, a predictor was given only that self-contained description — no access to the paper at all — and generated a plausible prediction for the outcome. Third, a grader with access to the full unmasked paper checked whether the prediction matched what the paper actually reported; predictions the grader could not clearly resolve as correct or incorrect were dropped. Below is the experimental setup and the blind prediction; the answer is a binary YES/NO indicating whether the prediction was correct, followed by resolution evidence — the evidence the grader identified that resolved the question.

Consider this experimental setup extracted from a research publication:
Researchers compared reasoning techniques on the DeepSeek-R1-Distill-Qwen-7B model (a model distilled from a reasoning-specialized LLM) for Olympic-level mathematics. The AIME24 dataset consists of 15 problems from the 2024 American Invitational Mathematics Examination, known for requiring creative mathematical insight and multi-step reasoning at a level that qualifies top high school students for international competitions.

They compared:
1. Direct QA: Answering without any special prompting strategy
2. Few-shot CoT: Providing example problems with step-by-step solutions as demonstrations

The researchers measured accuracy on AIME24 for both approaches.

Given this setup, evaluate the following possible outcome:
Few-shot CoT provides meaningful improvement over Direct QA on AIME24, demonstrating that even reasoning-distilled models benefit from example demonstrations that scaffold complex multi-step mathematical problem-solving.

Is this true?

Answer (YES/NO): YES